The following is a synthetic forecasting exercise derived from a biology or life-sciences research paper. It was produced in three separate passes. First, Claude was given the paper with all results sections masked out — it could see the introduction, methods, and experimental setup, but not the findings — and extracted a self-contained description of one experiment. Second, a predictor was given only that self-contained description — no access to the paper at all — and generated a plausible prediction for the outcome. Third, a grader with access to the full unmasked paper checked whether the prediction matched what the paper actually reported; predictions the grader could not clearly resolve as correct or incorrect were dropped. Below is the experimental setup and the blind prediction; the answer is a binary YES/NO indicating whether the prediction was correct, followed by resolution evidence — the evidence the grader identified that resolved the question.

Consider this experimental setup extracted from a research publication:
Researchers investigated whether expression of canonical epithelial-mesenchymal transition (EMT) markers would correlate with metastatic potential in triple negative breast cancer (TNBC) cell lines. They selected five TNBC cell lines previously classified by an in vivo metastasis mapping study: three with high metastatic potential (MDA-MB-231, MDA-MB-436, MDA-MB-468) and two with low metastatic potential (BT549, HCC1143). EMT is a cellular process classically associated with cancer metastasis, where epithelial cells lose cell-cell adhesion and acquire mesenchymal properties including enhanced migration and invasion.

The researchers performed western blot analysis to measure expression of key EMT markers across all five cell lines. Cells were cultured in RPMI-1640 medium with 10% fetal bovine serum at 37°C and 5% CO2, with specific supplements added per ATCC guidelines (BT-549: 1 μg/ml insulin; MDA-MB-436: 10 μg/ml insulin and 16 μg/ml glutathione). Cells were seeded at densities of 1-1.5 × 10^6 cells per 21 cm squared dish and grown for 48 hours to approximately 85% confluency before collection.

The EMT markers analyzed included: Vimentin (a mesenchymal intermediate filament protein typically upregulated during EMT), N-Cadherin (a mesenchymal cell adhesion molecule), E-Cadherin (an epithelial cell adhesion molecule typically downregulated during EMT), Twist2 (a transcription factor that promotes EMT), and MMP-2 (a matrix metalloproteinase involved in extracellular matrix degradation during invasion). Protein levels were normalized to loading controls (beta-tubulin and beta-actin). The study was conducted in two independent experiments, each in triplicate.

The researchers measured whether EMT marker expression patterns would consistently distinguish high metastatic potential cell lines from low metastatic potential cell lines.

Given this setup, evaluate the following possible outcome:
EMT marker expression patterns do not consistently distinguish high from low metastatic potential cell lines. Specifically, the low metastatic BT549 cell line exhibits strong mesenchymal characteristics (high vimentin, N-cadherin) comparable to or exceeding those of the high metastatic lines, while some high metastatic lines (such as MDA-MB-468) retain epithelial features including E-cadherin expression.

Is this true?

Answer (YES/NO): YES